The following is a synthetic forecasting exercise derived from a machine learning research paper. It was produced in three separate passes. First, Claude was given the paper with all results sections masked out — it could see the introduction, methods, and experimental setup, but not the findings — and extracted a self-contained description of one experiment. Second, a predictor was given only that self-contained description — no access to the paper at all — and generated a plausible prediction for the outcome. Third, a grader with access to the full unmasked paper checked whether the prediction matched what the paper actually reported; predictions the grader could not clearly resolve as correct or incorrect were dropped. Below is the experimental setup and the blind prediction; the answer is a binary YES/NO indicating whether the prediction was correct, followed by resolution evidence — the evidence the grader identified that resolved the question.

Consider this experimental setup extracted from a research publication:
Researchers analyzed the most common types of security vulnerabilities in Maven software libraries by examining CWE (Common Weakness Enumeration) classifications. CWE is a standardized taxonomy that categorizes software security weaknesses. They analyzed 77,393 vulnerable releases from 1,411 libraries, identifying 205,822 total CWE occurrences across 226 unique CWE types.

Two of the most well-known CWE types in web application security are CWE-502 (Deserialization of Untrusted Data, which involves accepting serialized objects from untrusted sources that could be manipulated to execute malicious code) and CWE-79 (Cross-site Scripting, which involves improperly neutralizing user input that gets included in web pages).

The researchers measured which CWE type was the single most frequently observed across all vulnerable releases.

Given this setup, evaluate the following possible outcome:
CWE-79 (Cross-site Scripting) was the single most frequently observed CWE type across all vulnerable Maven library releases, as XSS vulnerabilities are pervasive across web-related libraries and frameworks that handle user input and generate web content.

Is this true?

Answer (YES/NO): NO